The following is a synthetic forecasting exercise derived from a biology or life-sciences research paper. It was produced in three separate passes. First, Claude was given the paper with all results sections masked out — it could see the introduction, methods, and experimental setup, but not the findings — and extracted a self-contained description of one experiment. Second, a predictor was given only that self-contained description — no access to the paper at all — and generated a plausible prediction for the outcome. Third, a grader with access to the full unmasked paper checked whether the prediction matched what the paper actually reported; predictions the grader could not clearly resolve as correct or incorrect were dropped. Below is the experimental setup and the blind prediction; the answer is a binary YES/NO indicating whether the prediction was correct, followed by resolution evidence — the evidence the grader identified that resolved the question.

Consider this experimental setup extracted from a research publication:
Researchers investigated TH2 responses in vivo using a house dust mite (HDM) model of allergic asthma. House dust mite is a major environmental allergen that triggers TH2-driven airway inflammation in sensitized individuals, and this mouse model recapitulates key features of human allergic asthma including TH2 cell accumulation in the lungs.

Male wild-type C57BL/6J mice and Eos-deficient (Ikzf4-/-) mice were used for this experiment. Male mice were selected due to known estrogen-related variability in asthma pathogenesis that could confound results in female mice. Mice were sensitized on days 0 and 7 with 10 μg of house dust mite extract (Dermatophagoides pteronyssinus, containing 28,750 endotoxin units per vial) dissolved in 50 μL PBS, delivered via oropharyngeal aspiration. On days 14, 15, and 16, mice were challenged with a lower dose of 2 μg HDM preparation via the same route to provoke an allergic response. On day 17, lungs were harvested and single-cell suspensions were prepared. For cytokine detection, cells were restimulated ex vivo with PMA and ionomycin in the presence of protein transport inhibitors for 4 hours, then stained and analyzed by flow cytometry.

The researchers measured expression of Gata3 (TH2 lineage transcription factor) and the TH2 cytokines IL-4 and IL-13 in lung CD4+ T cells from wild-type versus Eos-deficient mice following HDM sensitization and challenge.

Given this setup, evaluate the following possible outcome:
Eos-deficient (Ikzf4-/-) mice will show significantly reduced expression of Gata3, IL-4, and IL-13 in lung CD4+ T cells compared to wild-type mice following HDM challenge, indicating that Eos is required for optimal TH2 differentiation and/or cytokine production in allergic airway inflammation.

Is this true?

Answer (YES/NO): YES